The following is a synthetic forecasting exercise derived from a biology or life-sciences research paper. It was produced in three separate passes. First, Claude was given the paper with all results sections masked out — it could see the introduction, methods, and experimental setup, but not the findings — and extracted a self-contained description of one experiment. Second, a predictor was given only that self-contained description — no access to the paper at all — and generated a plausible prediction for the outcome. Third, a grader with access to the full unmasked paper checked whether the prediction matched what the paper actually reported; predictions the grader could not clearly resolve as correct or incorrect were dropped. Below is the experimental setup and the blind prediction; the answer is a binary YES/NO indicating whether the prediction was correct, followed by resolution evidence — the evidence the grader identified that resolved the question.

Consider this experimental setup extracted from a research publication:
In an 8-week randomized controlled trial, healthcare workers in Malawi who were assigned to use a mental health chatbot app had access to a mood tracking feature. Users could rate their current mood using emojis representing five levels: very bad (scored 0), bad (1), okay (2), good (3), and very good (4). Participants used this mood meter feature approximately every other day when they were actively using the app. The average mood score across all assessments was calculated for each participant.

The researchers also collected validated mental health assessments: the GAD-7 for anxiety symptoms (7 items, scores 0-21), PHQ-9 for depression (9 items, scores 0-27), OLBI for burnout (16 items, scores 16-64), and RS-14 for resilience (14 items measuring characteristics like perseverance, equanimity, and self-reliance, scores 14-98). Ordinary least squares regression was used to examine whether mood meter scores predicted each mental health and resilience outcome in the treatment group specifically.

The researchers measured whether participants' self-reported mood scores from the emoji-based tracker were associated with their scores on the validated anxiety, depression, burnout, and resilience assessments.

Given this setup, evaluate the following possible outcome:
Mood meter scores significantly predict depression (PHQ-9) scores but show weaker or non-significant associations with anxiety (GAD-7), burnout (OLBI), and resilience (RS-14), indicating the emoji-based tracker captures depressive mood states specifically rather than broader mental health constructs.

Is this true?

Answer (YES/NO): NO